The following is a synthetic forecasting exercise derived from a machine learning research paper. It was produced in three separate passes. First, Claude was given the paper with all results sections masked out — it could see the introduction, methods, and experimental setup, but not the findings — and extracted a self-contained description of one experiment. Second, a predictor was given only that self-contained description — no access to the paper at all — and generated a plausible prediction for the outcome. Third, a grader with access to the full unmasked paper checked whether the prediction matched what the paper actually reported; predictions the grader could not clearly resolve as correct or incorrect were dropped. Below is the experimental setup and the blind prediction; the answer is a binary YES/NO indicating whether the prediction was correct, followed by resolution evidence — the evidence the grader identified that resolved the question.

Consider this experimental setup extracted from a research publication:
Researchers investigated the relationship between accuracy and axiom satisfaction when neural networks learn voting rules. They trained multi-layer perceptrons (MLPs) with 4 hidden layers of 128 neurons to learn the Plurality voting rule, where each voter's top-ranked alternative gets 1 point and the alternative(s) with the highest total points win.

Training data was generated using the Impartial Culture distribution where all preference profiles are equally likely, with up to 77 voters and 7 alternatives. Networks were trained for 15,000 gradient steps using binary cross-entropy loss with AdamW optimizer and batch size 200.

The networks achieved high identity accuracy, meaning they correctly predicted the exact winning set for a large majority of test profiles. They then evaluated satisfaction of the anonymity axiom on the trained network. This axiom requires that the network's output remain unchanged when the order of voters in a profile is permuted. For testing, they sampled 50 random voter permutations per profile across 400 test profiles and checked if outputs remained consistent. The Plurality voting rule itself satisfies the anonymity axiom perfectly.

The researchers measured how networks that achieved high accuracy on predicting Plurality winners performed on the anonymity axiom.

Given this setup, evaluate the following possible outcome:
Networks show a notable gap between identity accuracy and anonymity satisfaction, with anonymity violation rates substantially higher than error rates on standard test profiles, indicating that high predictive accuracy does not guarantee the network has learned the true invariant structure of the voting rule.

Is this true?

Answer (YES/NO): YES